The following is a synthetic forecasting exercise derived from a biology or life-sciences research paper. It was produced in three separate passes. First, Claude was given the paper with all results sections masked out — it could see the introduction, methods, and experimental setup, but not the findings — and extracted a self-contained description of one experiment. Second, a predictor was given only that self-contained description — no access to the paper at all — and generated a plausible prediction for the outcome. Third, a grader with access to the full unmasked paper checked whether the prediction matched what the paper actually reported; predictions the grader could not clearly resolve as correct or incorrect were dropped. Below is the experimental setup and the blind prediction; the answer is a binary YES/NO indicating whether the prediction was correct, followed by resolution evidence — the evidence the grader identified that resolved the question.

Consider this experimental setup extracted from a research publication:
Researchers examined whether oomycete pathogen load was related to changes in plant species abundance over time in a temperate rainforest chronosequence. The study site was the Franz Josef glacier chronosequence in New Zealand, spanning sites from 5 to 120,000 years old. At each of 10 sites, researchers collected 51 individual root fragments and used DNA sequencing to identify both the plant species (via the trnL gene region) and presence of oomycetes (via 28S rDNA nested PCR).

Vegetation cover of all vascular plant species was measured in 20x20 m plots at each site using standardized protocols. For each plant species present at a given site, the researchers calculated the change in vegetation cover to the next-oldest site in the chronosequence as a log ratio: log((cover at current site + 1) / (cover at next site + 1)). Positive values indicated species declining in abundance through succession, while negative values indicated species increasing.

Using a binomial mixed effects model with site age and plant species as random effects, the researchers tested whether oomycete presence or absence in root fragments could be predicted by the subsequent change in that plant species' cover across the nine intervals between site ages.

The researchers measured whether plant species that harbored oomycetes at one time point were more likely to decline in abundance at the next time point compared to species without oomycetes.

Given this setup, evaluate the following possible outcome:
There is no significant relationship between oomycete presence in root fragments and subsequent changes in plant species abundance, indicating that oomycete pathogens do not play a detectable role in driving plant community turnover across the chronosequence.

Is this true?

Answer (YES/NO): NO